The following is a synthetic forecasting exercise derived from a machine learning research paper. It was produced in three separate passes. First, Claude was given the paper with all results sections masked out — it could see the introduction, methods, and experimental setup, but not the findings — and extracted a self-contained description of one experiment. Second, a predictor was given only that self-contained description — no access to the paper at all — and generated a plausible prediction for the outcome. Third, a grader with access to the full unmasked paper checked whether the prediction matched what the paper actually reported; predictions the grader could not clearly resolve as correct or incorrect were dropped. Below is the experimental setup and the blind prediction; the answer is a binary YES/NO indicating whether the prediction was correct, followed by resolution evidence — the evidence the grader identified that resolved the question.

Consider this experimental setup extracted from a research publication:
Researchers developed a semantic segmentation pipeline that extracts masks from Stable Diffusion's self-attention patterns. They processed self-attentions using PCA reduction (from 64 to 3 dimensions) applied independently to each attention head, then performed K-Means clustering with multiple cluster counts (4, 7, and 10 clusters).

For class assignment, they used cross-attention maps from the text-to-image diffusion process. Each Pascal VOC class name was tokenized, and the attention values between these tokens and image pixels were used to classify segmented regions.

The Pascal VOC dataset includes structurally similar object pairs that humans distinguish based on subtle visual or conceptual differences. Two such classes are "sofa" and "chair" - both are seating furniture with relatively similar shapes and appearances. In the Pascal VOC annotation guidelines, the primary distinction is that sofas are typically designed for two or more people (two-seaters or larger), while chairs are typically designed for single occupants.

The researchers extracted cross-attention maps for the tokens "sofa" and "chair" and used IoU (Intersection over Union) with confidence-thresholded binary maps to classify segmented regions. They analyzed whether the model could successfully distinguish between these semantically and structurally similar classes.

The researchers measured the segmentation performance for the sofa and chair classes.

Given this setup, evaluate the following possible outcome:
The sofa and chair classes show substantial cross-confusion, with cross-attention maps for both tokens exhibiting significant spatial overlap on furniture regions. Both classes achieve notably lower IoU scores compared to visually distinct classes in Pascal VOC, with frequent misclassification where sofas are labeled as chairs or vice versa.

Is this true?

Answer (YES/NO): NO